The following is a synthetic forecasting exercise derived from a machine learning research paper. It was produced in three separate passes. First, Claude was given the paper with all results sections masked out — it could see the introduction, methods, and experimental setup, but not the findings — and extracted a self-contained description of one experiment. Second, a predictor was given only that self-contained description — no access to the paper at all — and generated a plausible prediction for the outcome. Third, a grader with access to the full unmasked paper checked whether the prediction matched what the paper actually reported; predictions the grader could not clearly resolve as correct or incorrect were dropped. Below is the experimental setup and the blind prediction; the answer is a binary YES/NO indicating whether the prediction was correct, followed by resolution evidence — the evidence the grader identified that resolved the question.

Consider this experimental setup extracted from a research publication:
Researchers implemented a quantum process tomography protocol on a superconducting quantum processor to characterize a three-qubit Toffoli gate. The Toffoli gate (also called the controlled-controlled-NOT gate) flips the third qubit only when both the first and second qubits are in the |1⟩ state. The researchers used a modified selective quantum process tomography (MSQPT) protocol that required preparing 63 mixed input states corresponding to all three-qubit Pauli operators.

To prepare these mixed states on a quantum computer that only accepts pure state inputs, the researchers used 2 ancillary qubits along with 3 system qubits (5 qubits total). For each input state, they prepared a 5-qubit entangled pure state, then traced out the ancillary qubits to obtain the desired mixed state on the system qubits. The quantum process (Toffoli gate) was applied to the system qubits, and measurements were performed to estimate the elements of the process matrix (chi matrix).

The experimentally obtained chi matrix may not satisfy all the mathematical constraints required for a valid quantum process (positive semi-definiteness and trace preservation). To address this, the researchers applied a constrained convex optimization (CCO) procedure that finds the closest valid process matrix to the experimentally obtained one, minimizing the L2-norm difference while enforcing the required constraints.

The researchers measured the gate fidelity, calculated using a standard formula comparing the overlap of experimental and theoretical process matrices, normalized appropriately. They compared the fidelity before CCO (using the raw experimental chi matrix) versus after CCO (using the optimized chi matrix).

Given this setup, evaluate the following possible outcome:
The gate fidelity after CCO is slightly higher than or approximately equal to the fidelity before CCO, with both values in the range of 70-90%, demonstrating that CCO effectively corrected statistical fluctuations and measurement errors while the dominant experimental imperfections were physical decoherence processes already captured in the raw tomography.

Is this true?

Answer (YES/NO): NO